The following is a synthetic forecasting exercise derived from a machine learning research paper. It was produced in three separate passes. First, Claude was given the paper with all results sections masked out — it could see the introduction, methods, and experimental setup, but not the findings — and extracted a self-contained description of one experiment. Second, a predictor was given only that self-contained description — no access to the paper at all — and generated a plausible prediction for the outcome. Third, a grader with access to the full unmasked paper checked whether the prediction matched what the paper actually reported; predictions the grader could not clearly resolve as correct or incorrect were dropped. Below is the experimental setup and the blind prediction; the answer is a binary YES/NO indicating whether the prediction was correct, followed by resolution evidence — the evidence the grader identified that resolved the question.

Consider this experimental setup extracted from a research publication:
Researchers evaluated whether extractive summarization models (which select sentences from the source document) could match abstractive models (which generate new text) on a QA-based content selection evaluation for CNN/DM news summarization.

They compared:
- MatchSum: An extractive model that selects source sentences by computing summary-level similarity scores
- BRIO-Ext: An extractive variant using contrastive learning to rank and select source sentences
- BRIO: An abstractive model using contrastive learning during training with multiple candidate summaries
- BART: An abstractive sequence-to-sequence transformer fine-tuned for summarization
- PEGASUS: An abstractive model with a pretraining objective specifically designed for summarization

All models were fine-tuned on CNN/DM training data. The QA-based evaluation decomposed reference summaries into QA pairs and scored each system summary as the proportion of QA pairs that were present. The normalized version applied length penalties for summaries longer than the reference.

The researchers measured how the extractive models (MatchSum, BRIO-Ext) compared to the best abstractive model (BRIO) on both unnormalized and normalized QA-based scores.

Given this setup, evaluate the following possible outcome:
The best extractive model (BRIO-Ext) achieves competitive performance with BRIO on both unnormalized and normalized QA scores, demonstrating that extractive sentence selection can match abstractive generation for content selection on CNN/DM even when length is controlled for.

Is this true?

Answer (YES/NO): YES